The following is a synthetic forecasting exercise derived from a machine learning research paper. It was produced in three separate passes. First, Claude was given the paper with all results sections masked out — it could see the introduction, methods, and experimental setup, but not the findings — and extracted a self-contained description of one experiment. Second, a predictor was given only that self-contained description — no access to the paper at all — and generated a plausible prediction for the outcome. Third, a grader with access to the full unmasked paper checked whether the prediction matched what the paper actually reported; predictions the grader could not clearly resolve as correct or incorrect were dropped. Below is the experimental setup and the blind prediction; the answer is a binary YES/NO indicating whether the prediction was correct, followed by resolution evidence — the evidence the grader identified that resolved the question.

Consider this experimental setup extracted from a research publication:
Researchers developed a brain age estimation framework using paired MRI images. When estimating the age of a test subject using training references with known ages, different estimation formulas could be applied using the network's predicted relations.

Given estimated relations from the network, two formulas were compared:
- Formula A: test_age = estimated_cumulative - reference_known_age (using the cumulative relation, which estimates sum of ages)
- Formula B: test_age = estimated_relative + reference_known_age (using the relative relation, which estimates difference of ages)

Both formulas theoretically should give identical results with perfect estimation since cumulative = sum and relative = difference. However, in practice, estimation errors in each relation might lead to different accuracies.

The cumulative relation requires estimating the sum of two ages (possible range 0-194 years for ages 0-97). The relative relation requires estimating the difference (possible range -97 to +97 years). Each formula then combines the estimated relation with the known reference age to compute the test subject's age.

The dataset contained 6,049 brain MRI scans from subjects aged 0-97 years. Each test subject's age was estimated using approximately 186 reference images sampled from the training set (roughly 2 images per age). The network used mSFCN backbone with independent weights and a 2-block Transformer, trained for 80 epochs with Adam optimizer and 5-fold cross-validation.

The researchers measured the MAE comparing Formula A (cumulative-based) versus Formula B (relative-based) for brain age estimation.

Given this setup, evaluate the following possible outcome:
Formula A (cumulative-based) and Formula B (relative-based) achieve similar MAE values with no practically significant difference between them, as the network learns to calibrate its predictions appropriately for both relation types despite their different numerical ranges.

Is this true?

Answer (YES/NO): YES